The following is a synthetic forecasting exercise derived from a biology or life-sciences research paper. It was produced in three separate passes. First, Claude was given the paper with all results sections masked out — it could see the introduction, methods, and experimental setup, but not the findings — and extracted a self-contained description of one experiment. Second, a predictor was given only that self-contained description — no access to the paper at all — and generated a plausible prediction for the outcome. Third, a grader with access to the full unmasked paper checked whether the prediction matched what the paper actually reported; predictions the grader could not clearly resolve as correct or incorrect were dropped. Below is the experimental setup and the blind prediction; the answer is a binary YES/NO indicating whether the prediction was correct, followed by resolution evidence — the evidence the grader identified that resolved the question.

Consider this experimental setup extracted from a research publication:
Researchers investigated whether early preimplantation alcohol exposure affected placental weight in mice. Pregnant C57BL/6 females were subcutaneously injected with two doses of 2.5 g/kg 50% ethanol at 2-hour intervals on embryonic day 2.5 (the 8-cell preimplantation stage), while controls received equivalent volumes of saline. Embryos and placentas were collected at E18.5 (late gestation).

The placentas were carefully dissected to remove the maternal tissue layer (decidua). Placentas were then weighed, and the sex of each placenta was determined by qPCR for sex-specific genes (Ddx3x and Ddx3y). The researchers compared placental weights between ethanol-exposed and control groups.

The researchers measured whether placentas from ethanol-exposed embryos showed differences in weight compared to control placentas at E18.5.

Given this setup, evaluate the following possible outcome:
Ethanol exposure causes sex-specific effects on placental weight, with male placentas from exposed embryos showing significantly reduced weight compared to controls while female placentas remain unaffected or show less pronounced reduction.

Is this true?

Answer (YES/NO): NO